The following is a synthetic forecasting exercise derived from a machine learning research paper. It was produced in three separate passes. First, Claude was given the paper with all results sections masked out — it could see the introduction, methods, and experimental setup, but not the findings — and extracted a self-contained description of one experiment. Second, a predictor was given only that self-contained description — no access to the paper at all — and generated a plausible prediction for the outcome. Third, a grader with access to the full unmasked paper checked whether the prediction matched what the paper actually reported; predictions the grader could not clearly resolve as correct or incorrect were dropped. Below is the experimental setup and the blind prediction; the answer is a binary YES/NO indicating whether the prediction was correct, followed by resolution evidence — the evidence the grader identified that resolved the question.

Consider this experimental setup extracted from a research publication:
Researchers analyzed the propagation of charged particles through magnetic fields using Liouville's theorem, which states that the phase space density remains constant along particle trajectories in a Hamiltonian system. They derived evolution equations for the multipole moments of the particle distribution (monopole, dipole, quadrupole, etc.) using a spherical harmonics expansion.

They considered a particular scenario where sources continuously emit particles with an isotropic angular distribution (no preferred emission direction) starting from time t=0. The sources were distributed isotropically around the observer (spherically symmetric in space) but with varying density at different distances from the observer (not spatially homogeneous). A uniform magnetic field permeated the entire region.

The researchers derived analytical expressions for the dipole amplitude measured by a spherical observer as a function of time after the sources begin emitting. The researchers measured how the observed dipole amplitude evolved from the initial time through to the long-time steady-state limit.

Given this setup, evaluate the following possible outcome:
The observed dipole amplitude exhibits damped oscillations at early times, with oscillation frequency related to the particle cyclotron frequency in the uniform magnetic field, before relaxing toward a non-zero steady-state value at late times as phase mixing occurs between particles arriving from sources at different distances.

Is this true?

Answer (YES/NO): NO